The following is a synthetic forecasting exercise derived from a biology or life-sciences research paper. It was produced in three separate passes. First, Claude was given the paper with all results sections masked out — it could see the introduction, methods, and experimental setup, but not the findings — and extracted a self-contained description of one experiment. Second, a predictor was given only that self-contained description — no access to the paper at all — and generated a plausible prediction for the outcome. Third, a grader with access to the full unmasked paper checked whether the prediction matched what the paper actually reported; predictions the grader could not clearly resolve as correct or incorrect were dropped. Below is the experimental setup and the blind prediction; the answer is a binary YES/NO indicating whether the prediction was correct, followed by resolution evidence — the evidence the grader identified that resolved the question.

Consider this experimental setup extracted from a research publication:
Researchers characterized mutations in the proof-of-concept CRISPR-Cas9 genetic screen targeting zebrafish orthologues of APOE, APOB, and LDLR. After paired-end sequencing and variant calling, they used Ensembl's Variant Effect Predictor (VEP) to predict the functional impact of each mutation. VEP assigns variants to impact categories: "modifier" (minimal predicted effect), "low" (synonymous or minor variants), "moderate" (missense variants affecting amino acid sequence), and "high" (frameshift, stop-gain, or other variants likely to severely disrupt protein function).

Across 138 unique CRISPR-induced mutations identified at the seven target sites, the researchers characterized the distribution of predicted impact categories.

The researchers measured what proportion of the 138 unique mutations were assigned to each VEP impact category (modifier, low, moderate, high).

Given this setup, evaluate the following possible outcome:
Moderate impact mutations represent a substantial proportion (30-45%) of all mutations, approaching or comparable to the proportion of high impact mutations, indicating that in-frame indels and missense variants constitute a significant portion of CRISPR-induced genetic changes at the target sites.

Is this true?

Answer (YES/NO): YES